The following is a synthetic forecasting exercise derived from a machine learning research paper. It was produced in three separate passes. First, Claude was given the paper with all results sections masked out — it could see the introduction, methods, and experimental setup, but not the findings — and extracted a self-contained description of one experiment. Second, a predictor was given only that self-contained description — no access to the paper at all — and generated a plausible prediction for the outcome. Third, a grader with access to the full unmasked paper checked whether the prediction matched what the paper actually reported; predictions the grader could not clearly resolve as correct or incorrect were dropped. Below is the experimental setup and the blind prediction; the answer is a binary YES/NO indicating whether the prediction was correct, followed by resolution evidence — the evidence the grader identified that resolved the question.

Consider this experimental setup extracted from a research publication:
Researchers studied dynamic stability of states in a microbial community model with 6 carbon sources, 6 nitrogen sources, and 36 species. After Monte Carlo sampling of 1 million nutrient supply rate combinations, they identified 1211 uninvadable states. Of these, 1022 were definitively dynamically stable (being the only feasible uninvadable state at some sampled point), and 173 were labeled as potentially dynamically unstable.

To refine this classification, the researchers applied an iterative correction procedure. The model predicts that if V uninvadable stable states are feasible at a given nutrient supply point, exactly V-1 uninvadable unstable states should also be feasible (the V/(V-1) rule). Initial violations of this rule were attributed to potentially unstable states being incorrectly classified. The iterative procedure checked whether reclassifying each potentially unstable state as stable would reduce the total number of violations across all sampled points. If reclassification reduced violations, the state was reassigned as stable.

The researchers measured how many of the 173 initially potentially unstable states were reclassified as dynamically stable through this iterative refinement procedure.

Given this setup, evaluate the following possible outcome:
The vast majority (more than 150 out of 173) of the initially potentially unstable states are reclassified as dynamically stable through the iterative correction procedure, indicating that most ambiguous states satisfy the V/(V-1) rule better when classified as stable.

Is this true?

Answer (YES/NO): NO